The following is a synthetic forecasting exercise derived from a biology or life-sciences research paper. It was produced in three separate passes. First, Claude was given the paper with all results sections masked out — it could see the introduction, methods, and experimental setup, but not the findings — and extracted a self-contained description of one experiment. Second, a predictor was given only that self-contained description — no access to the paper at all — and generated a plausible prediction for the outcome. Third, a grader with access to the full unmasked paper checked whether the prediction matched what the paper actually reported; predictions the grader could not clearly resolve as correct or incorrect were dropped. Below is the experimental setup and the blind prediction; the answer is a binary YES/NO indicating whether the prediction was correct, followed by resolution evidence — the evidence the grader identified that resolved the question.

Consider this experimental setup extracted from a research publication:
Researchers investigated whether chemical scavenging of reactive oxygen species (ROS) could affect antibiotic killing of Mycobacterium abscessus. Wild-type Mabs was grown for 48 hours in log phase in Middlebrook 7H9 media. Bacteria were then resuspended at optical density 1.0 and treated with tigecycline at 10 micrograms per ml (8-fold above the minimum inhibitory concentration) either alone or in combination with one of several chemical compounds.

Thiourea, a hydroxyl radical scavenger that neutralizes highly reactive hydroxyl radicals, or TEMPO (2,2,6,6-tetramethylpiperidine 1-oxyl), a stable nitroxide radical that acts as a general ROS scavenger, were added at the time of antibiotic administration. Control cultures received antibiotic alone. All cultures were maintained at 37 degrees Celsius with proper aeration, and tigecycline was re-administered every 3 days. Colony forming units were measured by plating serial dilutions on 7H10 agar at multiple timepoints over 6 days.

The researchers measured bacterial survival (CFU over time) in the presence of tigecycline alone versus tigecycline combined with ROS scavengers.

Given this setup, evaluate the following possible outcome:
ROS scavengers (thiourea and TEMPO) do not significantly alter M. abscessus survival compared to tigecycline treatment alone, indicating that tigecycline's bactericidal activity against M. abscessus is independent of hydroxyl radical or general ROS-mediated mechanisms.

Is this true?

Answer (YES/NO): NO